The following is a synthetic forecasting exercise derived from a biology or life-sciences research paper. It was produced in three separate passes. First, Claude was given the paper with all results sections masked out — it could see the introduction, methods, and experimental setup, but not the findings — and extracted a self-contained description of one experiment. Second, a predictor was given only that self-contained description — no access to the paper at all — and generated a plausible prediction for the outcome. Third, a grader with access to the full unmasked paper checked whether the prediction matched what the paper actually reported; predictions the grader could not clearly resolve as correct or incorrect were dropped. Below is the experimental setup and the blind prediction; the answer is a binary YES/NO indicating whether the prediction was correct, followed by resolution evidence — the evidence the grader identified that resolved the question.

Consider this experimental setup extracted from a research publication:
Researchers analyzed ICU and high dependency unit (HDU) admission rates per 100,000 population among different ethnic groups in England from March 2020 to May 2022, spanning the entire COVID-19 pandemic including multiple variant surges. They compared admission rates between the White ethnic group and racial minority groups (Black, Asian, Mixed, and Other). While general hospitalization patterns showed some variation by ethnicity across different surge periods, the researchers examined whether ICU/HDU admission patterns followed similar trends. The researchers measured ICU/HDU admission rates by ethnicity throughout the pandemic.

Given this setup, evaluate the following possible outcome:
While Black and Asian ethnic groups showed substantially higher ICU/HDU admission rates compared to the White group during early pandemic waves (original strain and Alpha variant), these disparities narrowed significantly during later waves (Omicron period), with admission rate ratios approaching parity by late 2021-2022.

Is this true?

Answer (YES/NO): NO